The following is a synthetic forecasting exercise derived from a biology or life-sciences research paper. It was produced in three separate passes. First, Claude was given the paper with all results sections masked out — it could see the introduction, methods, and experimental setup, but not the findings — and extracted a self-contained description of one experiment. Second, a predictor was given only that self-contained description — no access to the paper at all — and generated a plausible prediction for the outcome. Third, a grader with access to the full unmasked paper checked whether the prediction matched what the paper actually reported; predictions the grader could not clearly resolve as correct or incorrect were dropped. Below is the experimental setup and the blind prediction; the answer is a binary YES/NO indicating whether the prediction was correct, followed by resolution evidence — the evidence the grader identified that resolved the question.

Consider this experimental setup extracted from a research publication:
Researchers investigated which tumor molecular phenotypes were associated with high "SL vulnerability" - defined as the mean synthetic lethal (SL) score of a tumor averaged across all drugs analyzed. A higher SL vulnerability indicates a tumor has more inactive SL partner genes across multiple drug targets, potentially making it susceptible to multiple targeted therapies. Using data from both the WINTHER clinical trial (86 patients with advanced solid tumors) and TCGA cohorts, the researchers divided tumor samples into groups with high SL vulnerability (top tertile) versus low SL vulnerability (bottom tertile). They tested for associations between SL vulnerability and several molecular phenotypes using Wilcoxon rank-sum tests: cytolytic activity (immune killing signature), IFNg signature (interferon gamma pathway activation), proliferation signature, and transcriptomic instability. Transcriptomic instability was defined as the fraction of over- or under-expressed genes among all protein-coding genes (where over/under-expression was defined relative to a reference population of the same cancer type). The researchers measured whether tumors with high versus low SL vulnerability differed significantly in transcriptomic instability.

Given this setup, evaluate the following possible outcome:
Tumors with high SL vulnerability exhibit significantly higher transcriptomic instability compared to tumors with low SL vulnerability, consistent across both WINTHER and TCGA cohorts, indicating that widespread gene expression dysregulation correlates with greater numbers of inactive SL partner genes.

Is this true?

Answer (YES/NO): YES